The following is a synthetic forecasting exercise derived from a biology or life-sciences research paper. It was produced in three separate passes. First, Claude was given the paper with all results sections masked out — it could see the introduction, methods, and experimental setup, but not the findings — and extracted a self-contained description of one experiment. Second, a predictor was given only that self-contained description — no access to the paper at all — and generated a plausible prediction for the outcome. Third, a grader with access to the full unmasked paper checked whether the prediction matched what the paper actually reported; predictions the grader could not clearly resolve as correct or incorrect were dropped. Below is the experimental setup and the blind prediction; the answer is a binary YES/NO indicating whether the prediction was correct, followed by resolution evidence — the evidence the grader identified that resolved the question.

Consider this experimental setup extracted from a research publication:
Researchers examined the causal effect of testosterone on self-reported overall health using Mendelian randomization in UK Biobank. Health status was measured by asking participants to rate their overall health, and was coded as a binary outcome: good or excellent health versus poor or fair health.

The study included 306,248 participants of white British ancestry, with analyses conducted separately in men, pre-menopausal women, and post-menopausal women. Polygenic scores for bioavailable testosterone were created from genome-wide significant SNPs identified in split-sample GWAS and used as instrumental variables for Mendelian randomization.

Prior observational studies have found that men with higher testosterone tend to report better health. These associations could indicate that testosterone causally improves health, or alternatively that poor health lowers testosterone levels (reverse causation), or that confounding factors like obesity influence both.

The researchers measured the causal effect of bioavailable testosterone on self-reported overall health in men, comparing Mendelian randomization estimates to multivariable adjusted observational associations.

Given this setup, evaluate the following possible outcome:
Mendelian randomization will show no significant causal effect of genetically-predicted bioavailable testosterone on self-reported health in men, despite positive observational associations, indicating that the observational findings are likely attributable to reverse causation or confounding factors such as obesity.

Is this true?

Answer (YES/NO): YES